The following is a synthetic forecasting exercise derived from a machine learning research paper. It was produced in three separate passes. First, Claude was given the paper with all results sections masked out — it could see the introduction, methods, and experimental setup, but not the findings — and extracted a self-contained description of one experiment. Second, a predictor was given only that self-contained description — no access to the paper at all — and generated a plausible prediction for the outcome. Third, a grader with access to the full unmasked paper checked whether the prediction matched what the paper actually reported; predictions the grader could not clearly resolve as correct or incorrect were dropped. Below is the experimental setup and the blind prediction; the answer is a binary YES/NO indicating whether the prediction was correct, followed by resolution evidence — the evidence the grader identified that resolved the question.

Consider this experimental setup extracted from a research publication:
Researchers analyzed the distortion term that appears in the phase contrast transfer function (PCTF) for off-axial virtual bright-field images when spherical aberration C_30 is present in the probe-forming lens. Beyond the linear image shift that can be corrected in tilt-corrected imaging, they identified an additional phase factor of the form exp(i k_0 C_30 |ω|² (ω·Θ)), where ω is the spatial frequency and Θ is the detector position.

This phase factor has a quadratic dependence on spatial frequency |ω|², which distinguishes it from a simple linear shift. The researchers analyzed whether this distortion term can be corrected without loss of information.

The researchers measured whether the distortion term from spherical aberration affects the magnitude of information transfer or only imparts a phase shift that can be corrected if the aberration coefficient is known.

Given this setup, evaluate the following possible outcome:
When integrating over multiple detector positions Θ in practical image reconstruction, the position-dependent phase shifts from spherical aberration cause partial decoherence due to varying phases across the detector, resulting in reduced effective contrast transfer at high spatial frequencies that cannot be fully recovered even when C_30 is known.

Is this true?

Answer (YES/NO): NO